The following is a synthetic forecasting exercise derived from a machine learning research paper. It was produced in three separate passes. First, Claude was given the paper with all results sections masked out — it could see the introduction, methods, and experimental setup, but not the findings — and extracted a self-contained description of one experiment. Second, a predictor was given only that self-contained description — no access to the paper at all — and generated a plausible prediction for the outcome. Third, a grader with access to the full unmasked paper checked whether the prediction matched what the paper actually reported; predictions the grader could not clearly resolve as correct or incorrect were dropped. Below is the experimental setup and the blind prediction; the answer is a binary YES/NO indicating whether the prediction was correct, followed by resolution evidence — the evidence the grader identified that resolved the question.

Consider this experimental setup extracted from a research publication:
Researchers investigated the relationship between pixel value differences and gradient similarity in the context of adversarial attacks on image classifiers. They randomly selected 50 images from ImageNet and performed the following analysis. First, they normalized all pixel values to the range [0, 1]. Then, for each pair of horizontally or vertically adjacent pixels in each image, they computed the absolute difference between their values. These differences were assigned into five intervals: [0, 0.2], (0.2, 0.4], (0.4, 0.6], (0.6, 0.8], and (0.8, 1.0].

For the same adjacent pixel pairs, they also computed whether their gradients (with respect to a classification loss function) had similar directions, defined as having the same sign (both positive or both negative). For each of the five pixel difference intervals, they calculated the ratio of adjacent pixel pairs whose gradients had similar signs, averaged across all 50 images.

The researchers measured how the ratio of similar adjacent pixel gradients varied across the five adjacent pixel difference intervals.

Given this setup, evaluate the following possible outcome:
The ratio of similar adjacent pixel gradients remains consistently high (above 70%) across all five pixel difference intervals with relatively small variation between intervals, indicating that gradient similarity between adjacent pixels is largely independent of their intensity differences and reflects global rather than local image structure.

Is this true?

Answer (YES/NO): NO